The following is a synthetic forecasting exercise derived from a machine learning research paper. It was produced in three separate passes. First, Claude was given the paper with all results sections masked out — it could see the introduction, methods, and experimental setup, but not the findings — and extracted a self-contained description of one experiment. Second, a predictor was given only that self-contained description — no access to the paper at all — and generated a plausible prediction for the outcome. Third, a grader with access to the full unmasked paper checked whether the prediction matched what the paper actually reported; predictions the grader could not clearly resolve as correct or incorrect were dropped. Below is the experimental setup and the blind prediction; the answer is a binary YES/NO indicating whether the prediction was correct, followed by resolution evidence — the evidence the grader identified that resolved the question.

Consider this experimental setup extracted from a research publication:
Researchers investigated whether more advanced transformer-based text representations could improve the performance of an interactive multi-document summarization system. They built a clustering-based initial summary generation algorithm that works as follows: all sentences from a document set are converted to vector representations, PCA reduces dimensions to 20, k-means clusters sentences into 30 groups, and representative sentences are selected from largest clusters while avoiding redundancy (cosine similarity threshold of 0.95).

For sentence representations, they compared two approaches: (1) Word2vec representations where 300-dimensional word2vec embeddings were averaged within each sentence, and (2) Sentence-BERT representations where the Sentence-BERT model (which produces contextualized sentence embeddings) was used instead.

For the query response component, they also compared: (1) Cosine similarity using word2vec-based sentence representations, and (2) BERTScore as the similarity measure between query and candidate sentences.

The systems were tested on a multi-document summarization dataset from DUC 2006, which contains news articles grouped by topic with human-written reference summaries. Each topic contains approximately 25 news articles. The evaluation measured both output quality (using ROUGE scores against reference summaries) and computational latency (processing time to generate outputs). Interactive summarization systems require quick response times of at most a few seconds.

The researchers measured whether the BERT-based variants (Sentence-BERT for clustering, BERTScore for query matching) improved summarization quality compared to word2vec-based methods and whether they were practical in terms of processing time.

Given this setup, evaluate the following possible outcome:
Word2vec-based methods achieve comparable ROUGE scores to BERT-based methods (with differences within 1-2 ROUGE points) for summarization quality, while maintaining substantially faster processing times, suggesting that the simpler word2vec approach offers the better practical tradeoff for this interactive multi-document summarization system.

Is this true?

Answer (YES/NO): NO